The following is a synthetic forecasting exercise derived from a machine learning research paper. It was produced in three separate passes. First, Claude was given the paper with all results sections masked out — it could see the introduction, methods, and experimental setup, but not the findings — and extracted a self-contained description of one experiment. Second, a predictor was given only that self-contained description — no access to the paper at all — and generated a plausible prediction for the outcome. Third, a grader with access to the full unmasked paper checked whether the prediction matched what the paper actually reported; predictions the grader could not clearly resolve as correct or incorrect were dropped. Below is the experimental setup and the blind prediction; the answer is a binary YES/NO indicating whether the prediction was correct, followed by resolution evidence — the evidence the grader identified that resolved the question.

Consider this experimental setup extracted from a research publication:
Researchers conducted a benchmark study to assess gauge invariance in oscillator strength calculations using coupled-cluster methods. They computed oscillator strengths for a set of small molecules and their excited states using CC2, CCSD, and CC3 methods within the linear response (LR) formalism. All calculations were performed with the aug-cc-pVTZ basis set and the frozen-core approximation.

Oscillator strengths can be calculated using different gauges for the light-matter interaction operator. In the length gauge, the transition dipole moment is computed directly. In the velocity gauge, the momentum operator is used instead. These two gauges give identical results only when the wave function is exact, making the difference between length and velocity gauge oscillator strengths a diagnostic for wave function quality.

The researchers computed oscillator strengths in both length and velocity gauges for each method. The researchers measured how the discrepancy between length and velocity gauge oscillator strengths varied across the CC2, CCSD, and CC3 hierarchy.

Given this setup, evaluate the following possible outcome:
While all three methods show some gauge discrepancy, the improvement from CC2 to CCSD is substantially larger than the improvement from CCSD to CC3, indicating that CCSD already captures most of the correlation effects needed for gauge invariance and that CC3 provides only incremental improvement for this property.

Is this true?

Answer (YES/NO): NO